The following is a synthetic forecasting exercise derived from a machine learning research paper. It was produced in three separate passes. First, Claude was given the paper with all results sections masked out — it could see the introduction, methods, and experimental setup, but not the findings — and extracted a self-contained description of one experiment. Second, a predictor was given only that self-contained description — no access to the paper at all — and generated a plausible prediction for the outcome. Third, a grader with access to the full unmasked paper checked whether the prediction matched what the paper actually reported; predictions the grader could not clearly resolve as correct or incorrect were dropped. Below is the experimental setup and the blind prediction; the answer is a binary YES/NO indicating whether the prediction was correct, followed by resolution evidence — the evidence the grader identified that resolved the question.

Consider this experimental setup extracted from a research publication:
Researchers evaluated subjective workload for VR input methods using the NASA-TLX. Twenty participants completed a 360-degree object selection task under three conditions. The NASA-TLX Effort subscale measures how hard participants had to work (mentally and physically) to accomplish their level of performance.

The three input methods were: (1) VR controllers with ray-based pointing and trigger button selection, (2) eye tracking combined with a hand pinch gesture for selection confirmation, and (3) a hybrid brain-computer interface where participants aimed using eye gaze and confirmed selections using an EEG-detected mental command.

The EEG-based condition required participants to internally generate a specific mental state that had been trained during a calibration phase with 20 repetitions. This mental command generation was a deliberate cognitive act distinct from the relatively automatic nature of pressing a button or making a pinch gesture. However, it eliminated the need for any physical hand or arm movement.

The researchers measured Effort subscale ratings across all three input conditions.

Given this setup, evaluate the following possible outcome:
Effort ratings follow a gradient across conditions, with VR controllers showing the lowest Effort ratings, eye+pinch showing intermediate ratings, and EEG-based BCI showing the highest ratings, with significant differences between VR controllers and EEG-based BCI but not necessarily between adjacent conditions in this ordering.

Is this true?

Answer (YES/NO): NO